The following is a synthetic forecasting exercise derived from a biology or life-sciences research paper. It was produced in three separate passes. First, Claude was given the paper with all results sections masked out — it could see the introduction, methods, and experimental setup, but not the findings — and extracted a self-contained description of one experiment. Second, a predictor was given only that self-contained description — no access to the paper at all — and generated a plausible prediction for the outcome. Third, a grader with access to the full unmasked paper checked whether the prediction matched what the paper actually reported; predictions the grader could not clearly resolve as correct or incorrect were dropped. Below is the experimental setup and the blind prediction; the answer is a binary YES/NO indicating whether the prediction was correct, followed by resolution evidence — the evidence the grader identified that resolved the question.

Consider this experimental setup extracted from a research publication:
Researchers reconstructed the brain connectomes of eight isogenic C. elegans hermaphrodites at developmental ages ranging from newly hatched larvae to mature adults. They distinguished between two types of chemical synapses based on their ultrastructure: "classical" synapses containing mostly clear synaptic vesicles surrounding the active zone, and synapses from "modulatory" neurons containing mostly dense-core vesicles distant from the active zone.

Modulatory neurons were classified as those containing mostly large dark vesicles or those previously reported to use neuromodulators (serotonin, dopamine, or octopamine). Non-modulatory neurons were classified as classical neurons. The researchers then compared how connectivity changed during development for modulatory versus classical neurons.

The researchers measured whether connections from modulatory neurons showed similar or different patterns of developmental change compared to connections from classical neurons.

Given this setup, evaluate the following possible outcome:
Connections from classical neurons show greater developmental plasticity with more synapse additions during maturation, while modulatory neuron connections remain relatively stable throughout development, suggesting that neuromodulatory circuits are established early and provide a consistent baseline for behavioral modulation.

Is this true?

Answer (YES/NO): NO